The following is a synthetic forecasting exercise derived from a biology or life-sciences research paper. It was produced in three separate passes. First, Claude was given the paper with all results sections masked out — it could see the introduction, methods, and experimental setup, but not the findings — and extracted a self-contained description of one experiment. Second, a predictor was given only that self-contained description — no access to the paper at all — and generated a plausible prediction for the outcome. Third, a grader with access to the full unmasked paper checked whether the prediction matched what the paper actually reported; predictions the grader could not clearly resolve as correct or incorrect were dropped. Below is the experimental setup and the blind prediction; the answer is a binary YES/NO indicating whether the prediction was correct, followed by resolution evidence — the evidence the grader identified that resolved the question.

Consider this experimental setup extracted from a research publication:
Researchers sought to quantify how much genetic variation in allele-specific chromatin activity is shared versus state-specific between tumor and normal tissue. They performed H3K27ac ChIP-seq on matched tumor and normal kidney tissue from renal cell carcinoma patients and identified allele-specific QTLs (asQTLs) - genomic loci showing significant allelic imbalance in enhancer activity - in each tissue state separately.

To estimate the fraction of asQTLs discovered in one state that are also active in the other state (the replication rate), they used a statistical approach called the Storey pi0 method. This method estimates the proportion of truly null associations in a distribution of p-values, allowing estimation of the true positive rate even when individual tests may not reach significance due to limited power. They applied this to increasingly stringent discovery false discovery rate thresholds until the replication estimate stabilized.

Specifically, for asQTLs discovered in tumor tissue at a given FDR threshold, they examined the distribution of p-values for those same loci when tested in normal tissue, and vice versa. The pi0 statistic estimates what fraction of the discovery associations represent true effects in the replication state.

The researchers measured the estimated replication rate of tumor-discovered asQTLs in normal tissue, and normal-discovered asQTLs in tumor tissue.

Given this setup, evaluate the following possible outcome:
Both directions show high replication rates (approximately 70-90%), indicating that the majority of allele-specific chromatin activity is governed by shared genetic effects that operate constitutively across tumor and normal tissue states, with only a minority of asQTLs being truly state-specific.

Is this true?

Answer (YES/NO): NO